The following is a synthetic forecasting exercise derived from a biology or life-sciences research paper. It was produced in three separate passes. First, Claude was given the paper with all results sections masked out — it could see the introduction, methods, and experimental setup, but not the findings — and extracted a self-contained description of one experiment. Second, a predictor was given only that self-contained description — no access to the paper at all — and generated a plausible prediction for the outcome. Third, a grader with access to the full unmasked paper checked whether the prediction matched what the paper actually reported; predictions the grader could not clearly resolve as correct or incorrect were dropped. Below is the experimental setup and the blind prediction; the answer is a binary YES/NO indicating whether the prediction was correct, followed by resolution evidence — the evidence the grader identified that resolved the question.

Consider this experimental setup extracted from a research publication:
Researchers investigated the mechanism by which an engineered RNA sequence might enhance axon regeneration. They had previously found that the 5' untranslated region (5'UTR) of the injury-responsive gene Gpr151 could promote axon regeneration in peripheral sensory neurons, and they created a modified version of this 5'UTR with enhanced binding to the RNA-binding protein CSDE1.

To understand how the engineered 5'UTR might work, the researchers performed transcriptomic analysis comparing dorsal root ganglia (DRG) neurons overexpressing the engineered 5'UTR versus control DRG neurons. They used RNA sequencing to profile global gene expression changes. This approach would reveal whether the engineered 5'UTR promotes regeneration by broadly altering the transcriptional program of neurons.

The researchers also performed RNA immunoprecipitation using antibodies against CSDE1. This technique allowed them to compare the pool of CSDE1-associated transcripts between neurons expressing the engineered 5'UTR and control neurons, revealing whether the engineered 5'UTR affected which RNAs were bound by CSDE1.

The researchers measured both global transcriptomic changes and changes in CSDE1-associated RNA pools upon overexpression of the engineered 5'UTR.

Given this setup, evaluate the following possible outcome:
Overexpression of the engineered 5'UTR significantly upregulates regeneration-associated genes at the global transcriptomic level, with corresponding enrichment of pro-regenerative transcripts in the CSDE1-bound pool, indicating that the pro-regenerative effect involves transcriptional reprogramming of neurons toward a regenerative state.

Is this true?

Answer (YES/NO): NO